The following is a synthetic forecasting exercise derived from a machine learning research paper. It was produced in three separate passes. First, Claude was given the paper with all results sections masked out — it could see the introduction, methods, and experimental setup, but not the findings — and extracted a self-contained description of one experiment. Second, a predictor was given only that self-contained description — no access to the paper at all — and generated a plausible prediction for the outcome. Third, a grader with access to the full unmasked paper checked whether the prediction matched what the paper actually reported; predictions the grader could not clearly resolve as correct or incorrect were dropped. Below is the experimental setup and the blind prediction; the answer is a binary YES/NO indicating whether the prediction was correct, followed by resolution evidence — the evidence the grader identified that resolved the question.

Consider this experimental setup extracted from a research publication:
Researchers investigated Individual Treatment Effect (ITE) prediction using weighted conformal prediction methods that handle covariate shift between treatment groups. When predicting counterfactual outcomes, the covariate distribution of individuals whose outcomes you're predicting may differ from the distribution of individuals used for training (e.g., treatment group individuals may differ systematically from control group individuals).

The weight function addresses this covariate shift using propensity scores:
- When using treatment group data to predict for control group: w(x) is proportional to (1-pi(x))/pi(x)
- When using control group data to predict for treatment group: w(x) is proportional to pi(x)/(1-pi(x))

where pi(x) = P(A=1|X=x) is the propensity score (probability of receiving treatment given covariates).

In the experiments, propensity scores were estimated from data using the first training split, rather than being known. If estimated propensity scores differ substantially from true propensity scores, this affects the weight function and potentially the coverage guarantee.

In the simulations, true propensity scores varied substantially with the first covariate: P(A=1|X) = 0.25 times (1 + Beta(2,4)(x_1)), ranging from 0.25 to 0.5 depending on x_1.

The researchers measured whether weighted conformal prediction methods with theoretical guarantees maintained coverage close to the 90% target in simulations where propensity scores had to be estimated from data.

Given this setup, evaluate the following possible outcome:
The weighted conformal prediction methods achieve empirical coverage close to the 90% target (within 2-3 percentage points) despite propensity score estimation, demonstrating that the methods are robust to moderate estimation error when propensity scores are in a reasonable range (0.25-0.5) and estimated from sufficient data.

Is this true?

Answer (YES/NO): NO